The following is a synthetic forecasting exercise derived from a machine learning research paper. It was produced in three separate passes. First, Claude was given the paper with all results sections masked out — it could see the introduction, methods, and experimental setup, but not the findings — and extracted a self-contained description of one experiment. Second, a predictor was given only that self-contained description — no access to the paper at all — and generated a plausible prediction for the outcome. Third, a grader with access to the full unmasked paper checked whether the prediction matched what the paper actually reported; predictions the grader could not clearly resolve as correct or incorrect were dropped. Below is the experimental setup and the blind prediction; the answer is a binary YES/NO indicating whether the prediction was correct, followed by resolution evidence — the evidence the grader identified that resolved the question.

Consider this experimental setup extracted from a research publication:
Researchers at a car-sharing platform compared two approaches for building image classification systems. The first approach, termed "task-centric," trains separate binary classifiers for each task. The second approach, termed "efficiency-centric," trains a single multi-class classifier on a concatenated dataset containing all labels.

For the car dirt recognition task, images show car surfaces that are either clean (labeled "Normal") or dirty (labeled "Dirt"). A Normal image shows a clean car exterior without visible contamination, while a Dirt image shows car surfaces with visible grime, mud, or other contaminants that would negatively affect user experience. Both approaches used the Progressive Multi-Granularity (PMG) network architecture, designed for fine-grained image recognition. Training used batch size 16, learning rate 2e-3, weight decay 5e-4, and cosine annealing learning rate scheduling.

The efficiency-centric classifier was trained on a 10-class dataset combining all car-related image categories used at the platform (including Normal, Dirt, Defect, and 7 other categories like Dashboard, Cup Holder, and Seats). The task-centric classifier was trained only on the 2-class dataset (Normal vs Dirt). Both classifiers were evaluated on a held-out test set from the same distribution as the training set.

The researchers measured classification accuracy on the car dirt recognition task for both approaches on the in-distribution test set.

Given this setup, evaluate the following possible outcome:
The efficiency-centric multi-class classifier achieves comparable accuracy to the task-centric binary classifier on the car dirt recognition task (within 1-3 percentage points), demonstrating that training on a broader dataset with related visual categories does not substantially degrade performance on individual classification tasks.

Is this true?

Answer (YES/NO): YES